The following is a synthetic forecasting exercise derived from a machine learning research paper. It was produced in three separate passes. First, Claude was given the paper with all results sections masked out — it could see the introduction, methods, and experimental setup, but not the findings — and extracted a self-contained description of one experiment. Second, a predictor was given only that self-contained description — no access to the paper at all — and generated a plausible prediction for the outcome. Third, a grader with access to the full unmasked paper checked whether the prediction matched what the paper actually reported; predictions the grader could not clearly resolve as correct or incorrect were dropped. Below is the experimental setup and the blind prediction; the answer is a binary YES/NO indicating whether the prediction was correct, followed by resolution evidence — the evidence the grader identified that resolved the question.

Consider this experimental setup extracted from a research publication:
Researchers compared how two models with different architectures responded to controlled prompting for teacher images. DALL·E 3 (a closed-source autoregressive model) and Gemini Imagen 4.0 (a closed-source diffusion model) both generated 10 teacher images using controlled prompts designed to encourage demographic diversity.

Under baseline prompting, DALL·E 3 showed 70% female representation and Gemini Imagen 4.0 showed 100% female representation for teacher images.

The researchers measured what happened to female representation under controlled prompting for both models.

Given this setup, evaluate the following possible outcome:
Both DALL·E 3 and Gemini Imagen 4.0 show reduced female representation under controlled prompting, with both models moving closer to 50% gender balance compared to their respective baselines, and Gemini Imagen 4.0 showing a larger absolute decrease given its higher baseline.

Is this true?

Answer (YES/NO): NO